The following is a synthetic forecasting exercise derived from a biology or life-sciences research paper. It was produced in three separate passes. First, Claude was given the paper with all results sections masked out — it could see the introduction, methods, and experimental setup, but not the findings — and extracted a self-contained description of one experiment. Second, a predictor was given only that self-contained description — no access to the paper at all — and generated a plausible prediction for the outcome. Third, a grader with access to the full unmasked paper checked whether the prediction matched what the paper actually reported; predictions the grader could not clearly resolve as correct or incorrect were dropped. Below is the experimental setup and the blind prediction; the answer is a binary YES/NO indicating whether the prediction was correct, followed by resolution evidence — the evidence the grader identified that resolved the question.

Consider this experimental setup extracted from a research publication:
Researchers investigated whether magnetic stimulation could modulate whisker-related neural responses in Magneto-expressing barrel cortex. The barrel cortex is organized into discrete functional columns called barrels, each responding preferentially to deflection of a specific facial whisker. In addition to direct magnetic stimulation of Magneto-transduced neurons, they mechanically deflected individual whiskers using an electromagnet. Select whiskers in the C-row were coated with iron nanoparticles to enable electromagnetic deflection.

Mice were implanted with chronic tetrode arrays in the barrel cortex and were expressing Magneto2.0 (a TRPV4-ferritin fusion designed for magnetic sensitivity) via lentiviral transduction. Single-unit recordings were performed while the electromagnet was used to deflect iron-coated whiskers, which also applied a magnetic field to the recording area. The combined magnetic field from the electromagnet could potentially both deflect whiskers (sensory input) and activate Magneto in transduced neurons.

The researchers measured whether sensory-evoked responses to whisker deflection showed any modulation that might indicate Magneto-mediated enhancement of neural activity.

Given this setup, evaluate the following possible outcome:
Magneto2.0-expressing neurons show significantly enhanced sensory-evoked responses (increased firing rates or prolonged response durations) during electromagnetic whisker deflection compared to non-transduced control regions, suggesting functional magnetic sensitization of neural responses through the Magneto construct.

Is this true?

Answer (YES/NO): NO